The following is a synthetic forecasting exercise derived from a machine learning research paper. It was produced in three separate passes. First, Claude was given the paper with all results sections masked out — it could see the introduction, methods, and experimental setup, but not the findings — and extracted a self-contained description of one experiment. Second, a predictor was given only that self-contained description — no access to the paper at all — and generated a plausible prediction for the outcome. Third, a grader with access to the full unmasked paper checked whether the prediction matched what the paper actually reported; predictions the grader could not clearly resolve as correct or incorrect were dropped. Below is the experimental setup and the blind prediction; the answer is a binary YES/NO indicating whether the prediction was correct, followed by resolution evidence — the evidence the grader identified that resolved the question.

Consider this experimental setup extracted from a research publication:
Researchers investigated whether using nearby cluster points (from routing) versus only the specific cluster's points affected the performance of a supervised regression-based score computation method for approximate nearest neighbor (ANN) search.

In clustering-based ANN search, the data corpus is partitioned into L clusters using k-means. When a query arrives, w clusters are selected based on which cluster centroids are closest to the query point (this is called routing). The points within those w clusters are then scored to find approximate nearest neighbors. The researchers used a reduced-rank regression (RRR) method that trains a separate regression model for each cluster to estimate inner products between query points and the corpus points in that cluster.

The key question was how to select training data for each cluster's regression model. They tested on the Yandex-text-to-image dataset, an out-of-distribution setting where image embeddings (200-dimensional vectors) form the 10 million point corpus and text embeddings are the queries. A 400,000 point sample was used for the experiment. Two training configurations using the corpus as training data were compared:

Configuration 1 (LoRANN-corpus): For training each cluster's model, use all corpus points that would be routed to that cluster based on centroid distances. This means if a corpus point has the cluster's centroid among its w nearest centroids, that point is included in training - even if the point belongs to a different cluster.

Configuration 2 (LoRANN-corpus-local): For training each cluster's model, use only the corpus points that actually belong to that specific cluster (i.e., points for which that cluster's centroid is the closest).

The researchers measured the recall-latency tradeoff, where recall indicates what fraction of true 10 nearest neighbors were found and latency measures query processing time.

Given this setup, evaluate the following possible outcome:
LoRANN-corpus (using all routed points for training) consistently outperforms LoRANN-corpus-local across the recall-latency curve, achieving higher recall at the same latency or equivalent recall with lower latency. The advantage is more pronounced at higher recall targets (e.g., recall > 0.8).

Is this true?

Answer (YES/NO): NO